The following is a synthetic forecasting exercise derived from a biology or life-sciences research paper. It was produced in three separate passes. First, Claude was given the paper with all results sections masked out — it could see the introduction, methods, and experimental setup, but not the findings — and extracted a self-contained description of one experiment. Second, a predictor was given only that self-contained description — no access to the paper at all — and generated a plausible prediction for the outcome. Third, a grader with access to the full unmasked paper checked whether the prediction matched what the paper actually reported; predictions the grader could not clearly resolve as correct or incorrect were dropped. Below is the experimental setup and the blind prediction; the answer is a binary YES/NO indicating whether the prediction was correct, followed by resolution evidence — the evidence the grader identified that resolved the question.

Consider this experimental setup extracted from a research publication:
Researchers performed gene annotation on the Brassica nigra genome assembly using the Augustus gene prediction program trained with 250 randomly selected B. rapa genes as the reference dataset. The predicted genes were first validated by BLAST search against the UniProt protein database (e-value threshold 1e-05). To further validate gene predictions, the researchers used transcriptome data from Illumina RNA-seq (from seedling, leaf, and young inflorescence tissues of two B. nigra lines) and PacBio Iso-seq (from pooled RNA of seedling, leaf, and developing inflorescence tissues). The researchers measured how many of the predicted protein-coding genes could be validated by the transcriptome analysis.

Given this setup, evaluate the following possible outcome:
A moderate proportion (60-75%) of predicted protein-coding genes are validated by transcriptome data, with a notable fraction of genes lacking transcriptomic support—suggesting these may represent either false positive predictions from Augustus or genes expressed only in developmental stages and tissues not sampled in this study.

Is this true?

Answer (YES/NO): YES